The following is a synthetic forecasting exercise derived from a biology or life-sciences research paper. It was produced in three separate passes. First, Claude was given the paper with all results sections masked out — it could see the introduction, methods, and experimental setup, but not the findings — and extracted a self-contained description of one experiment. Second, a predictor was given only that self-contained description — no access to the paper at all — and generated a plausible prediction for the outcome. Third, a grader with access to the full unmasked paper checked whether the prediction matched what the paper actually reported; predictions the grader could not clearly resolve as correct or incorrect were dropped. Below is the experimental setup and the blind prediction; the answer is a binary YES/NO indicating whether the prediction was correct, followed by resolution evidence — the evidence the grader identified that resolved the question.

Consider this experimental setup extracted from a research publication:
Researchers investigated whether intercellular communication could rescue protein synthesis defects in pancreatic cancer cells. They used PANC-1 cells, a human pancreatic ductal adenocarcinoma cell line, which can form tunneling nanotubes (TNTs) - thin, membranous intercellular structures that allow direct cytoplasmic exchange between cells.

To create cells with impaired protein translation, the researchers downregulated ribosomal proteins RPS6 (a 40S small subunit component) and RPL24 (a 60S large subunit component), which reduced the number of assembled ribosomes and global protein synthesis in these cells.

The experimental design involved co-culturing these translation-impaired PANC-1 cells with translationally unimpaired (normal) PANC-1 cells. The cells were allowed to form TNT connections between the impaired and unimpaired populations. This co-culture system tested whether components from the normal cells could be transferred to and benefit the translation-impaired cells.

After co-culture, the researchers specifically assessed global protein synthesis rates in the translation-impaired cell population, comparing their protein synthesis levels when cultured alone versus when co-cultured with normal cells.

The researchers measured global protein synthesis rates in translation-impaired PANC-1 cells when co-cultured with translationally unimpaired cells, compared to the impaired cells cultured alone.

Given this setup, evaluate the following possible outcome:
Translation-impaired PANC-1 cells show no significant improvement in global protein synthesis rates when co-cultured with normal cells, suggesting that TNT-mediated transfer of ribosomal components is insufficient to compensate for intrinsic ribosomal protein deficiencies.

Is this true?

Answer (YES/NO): NO